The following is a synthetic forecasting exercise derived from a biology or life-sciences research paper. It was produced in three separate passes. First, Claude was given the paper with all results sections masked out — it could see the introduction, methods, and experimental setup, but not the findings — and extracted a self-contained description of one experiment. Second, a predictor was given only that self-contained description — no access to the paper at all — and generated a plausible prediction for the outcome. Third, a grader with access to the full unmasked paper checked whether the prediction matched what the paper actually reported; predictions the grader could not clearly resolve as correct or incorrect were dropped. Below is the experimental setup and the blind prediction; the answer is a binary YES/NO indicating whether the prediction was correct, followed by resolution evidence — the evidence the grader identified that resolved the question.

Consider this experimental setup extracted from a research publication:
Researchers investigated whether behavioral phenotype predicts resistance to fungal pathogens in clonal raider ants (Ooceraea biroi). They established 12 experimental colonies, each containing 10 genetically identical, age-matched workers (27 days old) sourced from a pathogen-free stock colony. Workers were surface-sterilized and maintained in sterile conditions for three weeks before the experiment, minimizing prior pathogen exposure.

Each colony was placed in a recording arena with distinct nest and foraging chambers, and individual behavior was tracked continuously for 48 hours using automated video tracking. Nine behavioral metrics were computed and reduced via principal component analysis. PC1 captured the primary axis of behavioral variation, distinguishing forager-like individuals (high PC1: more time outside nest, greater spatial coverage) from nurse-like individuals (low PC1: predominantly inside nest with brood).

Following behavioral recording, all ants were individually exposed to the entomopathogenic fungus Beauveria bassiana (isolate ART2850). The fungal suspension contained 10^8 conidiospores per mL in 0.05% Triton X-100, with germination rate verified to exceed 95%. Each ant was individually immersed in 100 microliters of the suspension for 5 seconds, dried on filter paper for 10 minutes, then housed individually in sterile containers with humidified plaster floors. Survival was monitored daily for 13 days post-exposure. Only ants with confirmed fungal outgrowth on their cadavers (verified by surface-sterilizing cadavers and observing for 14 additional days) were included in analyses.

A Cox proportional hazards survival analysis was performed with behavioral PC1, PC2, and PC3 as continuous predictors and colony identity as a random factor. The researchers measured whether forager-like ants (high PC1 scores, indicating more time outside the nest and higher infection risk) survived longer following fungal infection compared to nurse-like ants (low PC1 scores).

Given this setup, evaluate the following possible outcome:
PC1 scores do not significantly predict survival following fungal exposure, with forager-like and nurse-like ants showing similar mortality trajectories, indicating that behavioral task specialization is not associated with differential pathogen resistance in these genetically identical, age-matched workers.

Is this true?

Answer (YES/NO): YES